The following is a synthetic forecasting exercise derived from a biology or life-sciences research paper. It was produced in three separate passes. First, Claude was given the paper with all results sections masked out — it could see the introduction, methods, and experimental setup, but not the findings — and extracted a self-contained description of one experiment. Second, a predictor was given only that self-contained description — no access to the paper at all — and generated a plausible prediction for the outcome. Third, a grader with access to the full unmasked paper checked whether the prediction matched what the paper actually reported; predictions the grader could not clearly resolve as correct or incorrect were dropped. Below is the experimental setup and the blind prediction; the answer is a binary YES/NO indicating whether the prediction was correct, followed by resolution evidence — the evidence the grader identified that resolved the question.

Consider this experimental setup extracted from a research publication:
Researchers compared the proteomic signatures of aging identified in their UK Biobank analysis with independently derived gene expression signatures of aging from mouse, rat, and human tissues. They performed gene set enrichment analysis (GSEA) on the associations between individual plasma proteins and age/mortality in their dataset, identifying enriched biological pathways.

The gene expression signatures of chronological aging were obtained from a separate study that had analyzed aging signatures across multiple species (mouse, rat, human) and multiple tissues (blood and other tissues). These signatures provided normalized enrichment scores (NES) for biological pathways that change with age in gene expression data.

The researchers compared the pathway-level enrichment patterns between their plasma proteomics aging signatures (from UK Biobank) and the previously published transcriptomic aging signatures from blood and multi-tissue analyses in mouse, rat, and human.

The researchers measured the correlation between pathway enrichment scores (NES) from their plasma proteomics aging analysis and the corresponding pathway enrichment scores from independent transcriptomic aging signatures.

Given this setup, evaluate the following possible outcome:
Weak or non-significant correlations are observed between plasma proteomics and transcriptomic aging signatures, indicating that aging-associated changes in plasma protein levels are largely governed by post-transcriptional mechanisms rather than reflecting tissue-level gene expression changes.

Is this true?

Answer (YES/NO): NO